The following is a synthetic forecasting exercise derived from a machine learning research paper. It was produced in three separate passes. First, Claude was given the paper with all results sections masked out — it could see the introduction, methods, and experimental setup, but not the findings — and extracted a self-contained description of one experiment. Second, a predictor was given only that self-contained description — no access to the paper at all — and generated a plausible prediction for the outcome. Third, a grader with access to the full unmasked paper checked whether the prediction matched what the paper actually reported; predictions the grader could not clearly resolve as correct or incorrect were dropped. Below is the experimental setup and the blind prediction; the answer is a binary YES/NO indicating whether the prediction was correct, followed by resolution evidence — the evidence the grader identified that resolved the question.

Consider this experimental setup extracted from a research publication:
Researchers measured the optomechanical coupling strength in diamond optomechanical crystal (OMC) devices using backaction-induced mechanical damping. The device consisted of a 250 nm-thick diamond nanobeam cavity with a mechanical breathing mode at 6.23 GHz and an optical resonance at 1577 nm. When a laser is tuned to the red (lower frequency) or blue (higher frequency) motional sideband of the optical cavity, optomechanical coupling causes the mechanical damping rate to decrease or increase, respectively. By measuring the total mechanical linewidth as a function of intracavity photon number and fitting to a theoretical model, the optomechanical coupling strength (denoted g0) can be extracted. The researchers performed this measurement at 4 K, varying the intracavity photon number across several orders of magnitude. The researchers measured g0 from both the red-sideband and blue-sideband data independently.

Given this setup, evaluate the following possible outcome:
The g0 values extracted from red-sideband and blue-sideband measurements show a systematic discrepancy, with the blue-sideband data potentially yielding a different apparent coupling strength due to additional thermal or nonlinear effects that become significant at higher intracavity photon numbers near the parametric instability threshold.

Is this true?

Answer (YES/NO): NO